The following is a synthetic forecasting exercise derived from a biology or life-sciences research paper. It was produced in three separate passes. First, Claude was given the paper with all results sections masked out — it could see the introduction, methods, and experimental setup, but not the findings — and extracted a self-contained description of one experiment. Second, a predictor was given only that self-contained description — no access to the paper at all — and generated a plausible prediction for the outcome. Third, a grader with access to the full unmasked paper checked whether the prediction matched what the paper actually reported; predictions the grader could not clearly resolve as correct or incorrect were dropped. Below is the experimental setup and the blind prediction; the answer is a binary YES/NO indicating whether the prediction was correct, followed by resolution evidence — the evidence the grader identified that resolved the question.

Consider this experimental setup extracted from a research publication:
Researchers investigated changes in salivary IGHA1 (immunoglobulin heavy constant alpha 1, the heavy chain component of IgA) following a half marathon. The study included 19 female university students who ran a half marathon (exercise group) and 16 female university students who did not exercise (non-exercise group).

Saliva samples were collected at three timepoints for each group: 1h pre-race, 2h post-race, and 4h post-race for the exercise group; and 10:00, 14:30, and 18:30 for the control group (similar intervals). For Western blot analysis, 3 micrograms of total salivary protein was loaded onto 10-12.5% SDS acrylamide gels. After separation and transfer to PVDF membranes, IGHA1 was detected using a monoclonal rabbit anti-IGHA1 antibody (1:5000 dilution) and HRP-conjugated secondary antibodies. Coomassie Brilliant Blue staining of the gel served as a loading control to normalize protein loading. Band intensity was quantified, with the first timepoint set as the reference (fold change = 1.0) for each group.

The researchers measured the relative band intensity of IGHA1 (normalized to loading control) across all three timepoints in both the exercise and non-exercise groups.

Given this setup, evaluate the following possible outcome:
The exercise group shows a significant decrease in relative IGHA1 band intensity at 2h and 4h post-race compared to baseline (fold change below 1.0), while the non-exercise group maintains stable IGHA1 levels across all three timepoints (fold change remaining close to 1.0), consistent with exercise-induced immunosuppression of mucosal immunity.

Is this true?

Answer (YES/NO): YES